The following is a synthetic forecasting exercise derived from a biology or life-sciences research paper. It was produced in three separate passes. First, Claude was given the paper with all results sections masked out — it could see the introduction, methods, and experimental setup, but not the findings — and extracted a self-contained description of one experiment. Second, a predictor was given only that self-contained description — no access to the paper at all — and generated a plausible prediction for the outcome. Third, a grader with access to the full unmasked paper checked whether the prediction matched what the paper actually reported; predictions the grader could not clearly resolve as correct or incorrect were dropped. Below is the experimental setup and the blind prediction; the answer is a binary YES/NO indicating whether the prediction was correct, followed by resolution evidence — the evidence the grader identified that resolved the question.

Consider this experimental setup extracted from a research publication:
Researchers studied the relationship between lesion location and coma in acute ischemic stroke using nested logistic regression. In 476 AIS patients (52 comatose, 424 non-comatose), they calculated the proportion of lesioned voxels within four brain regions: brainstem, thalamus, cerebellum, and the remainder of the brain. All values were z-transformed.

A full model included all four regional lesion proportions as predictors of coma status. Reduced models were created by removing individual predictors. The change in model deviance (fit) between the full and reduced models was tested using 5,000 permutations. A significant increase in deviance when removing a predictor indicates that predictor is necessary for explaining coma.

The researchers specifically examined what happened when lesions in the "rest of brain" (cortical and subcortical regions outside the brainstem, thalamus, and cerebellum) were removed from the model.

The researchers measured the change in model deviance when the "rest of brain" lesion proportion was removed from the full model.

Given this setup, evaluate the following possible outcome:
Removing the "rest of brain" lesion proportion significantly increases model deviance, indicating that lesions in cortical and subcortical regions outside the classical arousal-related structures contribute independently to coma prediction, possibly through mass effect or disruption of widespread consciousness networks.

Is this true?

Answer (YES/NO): NO